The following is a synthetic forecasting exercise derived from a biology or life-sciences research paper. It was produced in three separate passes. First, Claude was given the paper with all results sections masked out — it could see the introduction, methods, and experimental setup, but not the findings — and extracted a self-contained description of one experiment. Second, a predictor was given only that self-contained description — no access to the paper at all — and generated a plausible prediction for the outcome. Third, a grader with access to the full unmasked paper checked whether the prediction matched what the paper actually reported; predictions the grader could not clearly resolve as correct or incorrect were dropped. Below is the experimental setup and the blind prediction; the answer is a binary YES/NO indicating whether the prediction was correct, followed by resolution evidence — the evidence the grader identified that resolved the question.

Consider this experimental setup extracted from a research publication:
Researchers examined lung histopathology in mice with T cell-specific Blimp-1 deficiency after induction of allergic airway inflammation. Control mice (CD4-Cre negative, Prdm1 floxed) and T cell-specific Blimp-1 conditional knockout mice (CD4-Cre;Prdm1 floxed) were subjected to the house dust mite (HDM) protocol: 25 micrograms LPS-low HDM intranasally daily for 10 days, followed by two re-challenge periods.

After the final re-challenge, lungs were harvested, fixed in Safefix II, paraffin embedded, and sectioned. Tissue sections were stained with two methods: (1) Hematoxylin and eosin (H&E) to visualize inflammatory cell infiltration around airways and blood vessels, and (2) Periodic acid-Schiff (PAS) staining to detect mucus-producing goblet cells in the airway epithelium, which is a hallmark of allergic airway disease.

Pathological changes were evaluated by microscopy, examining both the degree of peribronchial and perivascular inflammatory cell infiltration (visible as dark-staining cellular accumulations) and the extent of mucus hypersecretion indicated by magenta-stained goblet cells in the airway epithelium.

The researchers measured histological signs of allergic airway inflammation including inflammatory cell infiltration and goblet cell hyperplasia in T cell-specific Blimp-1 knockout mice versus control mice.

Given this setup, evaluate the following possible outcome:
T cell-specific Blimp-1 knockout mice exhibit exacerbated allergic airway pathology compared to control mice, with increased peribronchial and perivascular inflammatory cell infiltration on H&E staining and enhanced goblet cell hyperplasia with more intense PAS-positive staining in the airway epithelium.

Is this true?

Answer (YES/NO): NO